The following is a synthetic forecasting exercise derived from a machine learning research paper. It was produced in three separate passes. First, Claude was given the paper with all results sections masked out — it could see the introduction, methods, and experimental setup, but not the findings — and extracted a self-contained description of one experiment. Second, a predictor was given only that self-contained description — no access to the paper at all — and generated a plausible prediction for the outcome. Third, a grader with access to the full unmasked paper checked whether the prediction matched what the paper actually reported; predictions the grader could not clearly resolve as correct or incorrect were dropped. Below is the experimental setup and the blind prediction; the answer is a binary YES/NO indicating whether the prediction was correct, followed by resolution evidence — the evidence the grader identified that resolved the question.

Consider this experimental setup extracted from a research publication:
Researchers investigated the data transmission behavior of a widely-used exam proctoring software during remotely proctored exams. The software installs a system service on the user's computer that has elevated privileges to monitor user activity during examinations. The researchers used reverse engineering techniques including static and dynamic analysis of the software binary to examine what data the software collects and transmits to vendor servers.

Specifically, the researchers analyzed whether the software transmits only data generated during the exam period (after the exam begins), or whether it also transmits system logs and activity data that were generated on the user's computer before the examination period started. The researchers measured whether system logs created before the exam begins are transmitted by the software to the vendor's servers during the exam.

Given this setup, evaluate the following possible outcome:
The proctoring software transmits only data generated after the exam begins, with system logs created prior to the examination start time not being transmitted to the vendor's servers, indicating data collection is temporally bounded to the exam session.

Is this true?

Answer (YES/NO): NO